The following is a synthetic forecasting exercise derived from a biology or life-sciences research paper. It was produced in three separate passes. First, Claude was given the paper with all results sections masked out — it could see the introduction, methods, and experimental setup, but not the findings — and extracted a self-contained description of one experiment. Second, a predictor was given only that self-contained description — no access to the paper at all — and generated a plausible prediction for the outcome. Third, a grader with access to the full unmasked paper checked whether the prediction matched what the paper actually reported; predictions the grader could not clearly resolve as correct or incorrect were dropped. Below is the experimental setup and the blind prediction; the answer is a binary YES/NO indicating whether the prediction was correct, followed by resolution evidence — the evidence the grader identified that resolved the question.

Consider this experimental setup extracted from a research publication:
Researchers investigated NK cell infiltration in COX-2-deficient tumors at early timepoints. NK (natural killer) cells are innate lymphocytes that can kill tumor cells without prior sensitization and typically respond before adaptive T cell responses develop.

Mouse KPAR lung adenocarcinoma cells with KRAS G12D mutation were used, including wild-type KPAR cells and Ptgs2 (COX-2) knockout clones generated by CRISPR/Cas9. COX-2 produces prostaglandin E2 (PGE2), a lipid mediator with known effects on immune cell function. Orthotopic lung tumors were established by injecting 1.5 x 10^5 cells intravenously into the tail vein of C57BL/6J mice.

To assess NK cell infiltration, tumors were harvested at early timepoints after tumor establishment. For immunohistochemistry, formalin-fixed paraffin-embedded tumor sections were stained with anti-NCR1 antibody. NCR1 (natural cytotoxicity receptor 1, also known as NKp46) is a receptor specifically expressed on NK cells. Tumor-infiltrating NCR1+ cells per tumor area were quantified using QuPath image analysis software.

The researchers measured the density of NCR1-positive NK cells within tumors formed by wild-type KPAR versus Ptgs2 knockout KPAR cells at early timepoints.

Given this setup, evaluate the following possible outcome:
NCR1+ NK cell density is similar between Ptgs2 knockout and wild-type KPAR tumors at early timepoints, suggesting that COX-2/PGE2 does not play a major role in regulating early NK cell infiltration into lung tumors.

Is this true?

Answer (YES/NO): NO